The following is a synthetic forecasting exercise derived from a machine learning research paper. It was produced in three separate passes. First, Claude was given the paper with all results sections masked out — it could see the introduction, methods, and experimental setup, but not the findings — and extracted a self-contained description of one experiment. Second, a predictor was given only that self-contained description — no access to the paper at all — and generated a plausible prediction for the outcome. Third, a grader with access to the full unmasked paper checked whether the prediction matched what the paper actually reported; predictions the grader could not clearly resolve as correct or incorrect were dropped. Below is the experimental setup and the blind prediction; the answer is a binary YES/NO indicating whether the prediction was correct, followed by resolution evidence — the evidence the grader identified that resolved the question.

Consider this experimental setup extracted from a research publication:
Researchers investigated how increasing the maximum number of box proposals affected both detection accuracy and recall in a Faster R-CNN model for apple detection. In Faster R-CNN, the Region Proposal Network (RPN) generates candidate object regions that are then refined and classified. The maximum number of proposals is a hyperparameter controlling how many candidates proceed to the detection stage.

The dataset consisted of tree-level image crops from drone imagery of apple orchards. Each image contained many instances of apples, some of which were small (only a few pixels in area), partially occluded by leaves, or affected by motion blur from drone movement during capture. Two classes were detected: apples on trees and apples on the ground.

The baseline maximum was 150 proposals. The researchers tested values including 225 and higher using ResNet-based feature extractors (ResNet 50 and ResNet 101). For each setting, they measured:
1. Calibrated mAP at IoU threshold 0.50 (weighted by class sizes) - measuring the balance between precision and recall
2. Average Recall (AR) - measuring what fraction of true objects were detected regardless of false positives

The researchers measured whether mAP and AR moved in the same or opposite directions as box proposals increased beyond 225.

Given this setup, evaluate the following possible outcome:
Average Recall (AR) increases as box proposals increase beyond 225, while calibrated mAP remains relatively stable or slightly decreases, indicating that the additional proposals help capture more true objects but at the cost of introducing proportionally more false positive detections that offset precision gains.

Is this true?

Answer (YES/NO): YES